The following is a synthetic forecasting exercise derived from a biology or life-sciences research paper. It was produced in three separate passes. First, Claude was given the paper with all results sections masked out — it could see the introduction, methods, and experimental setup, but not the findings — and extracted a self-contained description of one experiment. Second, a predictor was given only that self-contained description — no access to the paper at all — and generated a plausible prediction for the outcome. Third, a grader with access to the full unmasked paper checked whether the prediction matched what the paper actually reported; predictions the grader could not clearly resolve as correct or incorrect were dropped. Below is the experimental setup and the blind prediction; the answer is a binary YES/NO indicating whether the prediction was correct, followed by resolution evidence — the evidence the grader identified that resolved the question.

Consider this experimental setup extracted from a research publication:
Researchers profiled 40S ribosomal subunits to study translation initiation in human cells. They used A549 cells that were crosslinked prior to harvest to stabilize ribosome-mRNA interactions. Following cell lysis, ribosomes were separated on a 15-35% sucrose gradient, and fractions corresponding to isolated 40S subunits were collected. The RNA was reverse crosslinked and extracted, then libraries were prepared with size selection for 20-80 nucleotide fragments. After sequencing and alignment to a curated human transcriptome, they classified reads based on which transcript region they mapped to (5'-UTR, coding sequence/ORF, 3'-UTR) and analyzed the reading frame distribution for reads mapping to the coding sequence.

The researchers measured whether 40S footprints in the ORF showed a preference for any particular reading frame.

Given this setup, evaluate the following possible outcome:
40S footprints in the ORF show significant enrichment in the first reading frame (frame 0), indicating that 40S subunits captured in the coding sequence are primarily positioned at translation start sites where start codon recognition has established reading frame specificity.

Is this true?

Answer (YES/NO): NO